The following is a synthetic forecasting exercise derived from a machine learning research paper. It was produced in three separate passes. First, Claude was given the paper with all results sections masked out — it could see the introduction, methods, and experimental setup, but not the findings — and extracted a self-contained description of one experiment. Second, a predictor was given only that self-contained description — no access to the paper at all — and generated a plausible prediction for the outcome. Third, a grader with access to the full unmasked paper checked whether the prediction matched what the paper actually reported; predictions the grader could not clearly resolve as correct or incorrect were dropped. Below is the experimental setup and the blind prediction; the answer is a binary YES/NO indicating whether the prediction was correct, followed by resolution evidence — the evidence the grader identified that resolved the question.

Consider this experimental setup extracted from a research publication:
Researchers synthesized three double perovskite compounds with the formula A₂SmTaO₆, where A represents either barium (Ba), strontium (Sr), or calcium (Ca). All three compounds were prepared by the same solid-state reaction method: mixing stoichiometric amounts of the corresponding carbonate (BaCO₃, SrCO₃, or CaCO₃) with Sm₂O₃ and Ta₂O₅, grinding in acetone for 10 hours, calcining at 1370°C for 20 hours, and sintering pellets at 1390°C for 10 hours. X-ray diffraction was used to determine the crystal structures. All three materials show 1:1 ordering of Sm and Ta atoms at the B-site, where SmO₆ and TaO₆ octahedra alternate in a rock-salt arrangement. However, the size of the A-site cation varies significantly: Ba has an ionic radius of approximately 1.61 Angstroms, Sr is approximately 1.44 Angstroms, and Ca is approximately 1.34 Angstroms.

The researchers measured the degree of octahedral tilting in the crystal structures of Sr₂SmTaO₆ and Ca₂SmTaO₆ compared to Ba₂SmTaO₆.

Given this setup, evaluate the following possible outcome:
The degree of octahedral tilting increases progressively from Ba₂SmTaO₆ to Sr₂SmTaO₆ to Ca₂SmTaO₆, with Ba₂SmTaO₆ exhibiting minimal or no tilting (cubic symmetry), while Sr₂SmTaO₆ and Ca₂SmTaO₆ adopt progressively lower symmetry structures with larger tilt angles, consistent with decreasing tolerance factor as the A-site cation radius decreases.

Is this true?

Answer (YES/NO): YES